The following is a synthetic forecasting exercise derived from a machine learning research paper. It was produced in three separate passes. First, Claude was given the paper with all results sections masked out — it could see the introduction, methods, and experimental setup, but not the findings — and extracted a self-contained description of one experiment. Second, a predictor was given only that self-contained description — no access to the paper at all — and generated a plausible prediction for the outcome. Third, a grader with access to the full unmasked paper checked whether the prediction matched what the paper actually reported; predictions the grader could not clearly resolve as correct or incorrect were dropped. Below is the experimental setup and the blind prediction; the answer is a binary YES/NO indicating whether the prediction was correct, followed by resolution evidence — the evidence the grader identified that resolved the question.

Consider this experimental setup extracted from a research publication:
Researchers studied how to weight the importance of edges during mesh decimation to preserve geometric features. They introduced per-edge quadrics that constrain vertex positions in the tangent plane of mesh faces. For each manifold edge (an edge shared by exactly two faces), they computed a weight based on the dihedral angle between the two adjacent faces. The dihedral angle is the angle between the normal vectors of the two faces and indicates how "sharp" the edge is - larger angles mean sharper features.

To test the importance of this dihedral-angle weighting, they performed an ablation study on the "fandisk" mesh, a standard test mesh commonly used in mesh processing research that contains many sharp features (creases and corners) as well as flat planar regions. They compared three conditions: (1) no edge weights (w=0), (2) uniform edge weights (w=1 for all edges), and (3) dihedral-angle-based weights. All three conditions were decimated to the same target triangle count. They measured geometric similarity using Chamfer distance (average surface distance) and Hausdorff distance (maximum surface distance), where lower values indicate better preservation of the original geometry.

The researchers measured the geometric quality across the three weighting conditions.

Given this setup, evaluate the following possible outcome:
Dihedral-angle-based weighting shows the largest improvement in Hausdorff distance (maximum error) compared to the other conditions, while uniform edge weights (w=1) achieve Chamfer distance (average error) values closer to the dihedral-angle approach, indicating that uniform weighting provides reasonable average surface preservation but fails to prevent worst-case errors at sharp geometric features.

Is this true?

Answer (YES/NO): YES